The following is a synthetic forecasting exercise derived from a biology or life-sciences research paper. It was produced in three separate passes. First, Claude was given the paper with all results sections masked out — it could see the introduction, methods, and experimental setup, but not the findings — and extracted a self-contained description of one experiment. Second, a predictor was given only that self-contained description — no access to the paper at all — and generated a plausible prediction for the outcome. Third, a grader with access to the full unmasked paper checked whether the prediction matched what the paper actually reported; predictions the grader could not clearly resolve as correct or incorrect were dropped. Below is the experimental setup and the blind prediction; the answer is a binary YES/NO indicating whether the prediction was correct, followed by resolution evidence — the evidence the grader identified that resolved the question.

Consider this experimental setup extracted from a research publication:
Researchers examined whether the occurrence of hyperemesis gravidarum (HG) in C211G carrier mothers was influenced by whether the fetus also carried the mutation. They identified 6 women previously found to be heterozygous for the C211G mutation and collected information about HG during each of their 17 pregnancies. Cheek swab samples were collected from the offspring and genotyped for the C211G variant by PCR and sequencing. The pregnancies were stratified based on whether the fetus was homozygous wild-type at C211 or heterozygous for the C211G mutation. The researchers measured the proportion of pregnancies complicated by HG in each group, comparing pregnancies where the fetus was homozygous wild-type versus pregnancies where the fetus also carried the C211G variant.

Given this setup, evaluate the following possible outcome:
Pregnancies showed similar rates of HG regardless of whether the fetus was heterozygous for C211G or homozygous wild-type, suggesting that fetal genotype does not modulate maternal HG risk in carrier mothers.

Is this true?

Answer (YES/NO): NO